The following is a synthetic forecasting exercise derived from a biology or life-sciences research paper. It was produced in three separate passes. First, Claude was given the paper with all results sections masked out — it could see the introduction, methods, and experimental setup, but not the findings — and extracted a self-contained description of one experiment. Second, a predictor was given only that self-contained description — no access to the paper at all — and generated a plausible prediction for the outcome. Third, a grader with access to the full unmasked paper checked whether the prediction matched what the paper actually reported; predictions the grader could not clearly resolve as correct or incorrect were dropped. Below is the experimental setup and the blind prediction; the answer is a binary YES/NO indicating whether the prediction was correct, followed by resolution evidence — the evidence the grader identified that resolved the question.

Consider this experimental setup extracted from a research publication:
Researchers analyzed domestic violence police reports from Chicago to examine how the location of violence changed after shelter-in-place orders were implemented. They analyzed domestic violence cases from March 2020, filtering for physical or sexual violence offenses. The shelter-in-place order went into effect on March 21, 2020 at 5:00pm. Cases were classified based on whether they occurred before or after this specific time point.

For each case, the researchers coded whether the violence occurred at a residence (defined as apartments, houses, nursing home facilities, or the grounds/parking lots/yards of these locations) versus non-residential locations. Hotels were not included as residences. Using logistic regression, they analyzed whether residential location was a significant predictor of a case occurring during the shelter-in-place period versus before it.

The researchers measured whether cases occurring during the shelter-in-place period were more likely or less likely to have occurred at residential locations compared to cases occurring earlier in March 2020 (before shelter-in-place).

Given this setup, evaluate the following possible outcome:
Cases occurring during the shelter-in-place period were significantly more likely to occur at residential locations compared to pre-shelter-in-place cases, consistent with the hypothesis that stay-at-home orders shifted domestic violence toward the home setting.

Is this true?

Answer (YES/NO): YES